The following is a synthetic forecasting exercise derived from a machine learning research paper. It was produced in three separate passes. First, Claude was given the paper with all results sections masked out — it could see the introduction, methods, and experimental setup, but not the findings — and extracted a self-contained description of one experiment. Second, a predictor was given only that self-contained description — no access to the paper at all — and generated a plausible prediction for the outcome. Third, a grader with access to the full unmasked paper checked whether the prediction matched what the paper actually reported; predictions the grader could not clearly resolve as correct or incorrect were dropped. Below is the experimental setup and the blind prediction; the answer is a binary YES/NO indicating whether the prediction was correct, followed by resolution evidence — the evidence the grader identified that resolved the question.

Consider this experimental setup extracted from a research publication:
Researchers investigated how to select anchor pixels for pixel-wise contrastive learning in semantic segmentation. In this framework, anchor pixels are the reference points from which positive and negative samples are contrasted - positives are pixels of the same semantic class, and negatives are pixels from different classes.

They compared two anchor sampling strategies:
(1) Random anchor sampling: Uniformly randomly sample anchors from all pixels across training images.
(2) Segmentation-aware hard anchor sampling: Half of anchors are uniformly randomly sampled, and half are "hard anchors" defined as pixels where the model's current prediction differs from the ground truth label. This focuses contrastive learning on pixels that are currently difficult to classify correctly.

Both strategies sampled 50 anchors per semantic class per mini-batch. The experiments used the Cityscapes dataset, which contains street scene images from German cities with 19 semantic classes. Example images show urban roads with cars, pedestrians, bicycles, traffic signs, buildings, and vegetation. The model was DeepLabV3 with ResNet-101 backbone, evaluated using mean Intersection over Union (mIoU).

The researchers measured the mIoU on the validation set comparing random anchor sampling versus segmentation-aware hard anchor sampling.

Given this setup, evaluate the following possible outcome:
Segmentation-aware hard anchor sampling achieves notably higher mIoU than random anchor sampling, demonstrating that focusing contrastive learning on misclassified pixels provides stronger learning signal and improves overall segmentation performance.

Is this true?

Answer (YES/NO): YES